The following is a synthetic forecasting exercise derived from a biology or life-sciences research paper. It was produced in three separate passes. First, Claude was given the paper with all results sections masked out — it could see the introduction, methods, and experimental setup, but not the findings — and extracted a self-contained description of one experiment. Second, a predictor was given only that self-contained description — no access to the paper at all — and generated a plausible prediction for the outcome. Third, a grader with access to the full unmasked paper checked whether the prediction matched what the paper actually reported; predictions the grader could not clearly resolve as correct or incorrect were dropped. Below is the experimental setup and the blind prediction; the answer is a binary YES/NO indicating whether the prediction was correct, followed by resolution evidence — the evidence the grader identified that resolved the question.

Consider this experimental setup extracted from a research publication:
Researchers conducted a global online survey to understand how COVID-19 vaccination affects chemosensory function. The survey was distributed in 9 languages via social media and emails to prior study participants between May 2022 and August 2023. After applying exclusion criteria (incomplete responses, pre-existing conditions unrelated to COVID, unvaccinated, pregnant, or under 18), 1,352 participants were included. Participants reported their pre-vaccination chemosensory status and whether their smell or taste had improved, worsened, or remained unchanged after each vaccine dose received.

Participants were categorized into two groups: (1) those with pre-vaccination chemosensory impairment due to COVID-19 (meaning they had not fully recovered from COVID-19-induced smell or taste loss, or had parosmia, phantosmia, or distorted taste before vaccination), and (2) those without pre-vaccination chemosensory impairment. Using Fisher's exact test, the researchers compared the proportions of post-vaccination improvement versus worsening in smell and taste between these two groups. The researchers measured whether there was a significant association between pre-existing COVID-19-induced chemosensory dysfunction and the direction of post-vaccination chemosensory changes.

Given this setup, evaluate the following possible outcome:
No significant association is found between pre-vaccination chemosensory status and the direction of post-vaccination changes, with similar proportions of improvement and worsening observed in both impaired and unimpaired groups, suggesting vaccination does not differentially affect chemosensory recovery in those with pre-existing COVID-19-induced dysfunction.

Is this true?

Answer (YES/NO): NO